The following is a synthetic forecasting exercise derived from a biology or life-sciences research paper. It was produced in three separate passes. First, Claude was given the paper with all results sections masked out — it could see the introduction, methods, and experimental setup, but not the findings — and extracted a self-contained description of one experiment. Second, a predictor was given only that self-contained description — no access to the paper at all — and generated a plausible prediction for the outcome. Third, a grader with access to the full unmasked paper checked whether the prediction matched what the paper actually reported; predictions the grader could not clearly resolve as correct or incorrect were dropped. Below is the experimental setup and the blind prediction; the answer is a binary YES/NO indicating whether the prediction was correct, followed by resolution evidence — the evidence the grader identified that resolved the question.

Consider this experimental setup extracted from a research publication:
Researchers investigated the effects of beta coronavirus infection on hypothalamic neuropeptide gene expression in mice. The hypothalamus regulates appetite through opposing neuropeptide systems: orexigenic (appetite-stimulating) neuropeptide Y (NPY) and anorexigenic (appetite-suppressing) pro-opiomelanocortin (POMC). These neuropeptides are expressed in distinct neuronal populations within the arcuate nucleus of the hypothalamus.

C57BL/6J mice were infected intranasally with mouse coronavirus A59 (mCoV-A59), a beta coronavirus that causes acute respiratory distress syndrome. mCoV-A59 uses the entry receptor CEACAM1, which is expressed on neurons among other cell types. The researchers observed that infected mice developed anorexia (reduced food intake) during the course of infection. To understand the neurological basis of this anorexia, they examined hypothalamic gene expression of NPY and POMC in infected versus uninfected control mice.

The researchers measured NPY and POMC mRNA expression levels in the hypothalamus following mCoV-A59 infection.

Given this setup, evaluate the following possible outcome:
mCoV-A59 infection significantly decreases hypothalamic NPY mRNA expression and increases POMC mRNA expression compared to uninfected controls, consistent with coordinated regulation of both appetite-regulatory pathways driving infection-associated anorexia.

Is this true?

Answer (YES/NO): NO